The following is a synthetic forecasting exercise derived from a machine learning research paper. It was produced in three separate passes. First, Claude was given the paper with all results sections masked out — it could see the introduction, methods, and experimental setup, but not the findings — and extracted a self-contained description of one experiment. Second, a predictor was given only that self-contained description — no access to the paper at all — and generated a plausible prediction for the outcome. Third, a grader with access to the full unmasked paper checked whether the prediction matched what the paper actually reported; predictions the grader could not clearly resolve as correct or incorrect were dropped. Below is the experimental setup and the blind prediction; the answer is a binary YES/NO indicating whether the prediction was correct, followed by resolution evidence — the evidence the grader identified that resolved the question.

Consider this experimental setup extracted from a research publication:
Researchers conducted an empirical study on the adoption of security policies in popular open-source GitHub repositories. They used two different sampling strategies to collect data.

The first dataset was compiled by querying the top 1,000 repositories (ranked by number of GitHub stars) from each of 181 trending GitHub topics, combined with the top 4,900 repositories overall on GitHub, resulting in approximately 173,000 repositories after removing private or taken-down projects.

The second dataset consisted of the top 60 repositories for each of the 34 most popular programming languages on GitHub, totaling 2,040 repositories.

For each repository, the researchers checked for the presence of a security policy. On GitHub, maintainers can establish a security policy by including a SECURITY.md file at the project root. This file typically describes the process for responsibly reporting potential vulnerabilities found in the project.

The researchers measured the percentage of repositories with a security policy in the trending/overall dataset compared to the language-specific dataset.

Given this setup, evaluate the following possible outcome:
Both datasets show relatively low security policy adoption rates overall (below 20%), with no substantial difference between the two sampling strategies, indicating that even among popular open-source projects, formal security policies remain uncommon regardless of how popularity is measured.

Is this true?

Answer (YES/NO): NO